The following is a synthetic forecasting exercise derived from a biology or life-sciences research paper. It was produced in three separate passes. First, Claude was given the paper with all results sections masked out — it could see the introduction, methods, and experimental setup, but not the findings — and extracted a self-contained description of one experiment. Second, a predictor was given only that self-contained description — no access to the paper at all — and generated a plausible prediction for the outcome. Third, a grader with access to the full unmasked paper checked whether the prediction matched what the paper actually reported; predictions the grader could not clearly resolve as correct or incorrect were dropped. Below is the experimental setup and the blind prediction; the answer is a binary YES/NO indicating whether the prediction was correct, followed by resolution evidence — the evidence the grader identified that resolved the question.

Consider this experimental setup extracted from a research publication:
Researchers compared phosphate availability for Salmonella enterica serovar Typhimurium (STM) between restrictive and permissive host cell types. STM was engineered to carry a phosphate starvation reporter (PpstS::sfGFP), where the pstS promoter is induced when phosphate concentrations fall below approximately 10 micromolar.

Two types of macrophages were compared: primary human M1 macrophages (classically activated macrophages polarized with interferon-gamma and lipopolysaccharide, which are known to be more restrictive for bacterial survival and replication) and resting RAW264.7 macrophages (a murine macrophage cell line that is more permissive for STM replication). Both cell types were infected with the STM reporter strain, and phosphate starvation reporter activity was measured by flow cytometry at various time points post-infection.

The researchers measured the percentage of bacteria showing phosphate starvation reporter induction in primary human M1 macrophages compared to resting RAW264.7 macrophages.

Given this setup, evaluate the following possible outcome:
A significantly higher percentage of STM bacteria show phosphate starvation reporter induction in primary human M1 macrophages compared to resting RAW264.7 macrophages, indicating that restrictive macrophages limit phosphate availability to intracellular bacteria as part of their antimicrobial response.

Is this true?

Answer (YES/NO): NO